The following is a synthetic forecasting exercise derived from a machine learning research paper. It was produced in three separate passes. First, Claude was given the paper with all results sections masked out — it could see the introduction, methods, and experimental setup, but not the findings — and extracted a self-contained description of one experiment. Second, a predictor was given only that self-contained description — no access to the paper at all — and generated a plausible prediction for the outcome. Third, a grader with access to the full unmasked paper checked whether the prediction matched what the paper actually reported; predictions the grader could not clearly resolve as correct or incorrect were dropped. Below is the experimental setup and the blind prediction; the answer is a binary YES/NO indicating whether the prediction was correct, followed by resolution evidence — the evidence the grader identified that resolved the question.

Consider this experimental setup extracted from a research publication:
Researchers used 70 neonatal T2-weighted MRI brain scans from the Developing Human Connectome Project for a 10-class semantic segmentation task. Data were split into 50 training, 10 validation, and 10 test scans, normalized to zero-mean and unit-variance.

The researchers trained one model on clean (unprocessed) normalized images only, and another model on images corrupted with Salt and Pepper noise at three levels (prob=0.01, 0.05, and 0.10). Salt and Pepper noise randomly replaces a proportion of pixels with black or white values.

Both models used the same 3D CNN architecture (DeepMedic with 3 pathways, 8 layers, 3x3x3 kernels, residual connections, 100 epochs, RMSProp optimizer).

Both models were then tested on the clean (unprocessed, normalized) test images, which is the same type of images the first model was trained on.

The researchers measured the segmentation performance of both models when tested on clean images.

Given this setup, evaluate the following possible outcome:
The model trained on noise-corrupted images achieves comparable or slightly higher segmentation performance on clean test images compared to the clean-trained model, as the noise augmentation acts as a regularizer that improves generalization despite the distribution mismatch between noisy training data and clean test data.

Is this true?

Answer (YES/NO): NO